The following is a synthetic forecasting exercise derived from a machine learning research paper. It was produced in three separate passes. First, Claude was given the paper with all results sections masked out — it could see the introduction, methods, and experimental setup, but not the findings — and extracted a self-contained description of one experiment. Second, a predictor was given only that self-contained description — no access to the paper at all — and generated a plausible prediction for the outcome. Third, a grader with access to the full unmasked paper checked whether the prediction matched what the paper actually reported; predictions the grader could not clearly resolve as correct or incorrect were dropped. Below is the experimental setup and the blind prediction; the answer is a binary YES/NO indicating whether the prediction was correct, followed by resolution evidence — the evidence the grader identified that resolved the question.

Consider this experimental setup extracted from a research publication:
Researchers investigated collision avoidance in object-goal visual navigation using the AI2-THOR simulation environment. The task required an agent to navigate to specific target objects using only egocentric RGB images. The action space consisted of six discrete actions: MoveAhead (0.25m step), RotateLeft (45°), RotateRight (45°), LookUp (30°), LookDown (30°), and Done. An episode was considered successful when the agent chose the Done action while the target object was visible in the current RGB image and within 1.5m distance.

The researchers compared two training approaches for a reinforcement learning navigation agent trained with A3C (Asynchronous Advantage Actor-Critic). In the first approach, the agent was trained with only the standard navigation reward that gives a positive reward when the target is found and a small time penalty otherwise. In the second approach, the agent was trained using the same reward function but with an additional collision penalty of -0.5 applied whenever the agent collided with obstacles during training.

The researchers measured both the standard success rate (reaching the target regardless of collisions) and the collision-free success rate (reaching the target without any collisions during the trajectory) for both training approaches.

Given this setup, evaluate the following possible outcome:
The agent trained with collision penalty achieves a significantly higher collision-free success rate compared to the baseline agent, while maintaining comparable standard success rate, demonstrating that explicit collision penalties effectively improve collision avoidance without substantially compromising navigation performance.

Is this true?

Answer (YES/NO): NO